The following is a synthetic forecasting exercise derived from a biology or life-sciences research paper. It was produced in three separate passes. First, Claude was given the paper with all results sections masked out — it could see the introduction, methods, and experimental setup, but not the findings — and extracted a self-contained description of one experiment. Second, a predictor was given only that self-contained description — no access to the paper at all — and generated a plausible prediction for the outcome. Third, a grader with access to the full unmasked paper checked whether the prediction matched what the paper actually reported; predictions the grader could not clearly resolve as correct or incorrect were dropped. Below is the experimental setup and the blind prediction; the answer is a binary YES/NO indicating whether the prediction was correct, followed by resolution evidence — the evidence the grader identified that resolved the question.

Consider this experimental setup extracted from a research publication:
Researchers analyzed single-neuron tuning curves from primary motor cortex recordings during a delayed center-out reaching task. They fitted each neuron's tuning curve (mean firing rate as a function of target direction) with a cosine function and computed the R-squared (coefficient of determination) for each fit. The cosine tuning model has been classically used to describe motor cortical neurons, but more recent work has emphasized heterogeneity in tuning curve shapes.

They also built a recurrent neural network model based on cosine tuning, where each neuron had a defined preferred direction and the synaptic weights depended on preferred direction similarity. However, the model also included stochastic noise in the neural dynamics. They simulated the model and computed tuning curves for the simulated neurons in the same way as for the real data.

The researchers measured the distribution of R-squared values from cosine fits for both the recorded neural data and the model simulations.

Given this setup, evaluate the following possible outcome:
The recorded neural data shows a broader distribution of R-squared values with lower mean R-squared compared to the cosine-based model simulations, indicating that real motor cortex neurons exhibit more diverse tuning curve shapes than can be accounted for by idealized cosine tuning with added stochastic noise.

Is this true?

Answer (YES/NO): NO